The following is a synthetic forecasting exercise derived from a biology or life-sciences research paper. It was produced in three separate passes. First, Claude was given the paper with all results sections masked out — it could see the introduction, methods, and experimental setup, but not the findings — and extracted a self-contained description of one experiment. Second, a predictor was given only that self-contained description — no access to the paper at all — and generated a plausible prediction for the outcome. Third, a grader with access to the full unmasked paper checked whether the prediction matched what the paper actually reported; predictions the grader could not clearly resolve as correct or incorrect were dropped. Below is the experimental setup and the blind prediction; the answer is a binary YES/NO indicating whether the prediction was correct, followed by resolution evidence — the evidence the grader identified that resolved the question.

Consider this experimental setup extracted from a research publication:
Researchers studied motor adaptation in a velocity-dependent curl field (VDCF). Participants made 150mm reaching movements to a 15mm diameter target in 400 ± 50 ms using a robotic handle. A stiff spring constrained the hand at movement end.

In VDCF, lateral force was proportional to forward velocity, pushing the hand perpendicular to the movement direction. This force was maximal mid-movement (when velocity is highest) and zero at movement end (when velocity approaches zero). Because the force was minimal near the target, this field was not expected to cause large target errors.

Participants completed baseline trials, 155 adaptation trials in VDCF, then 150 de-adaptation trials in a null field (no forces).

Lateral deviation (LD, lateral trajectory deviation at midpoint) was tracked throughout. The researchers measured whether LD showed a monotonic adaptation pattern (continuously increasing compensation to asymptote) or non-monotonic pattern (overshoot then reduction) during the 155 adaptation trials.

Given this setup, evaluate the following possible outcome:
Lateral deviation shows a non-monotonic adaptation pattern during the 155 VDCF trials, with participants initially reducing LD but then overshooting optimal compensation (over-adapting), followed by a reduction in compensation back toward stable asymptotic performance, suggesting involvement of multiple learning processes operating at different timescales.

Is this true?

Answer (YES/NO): NO